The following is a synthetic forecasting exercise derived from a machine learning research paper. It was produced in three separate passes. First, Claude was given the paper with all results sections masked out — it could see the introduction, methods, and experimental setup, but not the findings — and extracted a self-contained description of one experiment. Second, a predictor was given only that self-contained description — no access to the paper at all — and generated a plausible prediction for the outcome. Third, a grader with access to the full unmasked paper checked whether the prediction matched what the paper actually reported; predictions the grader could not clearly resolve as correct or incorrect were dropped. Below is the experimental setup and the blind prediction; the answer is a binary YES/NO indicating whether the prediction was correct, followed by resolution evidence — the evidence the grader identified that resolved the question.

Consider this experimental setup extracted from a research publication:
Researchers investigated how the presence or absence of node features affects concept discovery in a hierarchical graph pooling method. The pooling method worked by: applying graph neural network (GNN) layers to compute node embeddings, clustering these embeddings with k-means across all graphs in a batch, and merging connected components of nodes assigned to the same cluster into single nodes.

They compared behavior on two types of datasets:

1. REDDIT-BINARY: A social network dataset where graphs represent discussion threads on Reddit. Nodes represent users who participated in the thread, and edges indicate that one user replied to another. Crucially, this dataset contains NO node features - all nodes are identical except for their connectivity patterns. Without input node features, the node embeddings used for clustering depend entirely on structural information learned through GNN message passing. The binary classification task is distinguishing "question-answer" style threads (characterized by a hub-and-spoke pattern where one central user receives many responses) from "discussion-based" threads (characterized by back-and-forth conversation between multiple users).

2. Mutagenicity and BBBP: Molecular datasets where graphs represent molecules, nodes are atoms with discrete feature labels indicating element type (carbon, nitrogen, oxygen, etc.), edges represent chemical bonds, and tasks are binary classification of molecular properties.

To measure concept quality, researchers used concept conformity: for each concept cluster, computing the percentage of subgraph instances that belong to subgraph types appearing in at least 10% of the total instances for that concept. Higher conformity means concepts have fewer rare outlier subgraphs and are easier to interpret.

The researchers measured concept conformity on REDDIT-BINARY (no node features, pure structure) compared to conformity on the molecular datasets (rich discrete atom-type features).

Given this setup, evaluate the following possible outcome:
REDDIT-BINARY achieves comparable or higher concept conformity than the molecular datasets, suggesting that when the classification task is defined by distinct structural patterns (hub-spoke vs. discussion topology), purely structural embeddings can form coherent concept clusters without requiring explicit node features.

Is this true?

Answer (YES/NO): YES